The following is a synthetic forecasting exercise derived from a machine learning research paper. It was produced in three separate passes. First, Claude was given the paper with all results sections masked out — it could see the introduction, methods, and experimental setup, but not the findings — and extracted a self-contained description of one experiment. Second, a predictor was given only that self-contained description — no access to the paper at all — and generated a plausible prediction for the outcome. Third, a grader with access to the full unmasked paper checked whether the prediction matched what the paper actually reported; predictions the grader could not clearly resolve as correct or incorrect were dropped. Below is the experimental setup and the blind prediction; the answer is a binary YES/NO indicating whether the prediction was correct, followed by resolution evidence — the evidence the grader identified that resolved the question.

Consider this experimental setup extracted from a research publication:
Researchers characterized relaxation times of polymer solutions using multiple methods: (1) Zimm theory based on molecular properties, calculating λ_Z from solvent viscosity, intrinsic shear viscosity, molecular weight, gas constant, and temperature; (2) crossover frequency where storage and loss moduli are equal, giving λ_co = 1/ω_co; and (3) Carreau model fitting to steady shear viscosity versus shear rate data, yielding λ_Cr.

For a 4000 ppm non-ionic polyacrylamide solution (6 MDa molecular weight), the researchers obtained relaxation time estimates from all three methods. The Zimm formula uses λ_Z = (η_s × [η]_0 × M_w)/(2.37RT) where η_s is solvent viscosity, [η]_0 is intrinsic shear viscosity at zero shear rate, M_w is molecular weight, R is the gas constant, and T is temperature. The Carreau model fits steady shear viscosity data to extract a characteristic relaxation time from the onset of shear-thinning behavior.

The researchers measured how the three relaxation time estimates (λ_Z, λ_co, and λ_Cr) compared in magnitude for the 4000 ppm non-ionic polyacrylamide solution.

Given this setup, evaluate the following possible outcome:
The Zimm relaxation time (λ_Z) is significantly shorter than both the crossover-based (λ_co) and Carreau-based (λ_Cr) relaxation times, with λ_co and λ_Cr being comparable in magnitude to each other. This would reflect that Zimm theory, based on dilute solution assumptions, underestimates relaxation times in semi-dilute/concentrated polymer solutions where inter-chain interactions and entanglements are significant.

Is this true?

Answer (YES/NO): YES